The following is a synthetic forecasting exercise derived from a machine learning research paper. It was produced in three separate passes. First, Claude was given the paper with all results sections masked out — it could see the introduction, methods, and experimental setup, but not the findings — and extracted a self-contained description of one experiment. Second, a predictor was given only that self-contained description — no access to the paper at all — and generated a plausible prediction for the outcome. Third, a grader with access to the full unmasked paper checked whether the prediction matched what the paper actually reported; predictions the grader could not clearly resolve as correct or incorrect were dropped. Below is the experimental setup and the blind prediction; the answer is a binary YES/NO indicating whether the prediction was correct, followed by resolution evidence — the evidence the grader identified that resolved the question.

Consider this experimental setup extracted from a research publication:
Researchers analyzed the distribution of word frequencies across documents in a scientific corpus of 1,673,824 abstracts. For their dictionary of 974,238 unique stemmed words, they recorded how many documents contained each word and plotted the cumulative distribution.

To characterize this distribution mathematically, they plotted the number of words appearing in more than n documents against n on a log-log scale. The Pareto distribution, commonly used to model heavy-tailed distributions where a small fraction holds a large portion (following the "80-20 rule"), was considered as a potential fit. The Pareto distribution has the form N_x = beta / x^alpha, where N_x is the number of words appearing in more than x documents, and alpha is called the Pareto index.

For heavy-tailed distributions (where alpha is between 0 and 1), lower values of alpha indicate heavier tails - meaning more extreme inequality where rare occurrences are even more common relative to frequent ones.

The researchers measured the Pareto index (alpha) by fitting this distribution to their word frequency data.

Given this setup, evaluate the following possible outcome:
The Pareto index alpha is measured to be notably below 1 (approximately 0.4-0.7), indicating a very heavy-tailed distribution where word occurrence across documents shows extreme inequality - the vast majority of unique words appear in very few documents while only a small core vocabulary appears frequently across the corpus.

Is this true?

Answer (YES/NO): YES